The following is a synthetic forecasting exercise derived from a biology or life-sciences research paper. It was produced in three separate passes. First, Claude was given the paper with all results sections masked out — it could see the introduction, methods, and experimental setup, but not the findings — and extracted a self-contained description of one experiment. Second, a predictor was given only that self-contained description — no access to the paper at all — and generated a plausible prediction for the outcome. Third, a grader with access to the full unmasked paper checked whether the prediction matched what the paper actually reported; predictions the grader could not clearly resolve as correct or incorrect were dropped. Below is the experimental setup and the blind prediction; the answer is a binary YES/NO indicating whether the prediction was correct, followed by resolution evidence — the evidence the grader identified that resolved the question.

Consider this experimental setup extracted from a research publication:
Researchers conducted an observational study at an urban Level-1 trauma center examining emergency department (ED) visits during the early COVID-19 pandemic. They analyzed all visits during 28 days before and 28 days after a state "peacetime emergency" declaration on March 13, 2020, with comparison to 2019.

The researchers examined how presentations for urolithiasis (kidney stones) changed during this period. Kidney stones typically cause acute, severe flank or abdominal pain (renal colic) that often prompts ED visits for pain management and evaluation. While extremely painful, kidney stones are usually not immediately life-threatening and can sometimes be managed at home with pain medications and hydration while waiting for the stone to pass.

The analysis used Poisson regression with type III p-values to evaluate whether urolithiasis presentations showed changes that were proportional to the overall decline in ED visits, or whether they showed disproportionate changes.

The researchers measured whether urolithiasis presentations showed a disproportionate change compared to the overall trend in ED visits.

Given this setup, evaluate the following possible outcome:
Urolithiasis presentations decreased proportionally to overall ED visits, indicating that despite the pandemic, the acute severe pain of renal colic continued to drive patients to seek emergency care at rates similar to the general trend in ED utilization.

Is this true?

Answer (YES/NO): NO